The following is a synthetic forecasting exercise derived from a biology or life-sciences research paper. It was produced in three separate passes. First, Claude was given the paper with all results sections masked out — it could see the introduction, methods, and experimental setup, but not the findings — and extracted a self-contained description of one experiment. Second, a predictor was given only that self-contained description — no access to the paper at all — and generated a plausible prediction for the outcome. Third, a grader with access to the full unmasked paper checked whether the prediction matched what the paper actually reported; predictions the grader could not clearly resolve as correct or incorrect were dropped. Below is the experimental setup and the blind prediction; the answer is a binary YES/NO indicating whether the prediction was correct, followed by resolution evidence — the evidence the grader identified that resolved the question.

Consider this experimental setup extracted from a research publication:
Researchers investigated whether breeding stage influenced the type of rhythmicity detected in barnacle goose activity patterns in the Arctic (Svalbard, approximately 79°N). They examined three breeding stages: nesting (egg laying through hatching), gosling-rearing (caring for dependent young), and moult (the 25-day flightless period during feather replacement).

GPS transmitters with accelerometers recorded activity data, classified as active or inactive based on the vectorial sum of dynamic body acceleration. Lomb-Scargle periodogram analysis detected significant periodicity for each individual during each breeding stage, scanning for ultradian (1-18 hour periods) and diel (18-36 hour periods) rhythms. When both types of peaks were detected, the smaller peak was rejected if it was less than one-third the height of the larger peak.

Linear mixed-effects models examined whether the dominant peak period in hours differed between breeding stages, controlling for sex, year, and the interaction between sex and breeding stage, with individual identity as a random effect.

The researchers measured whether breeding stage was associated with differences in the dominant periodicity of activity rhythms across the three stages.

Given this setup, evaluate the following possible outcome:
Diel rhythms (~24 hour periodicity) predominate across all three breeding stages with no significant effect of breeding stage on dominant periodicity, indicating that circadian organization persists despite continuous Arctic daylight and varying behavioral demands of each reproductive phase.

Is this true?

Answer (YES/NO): NO